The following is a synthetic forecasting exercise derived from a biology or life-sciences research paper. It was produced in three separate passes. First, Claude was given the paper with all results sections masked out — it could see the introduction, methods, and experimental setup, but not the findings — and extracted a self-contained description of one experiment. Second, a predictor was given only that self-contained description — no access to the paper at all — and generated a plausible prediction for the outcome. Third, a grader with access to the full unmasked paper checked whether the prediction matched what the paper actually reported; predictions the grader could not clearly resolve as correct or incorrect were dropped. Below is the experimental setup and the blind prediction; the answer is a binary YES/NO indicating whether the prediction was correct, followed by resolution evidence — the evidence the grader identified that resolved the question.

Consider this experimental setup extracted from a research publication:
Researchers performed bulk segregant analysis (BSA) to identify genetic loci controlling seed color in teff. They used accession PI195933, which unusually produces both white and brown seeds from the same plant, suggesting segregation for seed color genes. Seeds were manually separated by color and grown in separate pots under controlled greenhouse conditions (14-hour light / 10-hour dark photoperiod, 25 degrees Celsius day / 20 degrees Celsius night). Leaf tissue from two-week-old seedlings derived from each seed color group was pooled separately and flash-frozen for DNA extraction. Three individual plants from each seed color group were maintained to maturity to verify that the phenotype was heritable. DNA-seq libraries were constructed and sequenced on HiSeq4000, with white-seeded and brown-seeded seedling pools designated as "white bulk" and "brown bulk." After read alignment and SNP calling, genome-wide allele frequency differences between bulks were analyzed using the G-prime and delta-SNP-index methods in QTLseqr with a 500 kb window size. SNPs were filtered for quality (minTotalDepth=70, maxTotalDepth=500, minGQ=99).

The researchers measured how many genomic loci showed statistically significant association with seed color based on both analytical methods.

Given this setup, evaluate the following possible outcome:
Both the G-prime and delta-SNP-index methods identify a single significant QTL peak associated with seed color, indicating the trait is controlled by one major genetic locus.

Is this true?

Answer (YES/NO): NO